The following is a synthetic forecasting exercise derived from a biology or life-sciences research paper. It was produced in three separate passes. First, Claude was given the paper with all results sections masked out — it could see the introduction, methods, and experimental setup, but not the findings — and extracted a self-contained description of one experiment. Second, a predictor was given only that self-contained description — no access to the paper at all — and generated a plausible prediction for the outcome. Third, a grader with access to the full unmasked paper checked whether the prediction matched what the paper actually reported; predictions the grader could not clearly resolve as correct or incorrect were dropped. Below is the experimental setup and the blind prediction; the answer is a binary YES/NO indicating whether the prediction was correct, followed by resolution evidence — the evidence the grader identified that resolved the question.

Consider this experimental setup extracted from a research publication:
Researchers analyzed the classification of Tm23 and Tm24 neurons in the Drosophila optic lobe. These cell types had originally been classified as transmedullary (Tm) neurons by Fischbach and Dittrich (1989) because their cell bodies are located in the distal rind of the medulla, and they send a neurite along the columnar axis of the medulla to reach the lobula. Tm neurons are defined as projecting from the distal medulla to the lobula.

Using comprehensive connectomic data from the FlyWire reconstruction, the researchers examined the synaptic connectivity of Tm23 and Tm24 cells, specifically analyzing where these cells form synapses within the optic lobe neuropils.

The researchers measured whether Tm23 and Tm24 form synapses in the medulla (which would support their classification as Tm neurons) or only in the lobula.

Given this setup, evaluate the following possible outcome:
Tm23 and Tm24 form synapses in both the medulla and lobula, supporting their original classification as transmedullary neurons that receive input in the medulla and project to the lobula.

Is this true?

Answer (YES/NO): NO